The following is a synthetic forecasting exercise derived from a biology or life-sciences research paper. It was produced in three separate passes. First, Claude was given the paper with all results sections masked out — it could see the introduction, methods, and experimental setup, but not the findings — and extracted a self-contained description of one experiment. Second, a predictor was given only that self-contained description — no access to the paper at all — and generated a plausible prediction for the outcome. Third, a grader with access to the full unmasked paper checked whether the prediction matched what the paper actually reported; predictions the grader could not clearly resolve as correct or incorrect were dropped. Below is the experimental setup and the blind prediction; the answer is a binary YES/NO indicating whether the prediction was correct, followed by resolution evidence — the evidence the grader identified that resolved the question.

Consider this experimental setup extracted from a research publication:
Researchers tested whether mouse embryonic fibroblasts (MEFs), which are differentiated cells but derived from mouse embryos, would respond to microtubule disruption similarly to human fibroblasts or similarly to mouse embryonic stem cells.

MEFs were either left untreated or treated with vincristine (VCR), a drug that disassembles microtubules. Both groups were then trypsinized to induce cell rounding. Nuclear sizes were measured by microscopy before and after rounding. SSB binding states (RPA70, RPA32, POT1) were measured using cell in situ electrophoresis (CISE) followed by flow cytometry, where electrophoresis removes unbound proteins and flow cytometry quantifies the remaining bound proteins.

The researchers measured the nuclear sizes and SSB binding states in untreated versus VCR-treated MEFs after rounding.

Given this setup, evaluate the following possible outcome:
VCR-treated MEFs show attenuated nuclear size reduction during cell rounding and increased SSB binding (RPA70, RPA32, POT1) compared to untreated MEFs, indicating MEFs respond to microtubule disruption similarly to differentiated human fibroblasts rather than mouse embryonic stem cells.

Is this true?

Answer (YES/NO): YES